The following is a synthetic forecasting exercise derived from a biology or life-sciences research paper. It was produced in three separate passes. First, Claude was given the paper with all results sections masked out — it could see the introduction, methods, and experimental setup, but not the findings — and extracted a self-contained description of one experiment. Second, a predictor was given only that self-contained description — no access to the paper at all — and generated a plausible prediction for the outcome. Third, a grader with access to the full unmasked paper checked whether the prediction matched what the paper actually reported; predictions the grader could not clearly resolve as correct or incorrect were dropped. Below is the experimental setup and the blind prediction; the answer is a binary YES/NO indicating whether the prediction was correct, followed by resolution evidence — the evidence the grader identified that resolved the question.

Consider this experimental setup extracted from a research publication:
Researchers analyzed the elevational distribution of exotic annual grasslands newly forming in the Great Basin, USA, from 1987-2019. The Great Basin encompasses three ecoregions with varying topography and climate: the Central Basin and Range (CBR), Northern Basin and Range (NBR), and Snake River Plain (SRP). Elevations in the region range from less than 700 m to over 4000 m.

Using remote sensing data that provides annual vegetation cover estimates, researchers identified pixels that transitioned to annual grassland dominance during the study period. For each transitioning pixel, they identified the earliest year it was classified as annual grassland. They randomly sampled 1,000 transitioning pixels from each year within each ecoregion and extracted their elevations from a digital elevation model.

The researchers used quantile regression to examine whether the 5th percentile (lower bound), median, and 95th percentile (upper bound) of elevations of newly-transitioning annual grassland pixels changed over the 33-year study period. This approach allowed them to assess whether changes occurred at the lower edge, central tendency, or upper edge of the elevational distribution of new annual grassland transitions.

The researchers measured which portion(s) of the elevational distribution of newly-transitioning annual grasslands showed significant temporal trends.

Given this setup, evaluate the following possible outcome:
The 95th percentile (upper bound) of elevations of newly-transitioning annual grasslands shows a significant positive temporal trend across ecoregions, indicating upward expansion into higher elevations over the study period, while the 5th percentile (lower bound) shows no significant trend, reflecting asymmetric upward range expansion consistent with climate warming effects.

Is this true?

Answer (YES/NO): NO